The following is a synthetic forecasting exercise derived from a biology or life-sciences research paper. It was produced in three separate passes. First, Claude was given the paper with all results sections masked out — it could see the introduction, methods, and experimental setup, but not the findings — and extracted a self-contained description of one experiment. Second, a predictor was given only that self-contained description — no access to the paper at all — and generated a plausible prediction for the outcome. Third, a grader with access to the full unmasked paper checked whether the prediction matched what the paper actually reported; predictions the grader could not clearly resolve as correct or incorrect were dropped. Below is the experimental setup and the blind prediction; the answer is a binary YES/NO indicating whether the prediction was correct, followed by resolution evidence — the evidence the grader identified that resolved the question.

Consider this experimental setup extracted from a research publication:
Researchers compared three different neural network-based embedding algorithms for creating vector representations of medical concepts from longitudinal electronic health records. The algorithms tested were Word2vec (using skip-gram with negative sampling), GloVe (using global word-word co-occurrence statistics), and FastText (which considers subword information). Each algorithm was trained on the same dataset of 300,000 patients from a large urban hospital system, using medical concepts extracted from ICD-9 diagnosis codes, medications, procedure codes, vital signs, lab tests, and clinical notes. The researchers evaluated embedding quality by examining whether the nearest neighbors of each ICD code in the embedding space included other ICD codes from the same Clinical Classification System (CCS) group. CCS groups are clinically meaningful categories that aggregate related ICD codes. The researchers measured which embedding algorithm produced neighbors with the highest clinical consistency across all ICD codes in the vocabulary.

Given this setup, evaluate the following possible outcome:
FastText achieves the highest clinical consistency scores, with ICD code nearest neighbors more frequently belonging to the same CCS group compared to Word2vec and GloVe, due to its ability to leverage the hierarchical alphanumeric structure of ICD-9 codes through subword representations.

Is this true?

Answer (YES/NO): NO